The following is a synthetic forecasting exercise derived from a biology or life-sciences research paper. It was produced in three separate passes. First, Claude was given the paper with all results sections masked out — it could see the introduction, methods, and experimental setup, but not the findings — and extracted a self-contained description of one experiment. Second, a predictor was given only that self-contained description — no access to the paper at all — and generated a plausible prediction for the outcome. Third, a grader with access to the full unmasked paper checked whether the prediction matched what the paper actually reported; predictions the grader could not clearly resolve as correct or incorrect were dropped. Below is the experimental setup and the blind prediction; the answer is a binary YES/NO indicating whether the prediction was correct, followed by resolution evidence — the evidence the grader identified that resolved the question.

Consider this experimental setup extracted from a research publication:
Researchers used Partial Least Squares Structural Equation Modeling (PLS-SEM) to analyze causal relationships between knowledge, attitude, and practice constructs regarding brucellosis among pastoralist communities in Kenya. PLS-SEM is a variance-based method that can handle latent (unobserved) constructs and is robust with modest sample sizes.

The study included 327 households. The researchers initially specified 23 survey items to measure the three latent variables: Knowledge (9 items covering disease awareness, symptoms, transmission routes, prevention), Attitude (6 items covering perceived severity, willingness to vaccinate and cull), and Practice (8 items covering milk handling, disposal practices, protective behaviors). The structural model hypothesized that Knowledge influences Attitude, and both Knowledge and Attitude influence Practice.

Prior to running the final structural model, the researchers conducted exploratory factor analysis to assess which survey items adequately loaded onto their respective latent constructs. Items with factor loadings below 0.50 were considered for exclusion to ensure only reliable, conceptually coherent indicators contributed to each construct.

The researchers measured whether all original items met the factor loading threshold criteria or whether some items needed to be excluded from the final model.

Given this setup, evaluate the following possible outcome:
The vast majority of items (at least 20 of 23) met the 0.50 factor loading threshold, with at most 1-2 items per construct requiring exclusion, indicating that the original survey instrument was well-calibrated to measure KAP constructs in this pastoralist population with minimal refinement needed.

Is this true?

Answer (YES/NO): NO